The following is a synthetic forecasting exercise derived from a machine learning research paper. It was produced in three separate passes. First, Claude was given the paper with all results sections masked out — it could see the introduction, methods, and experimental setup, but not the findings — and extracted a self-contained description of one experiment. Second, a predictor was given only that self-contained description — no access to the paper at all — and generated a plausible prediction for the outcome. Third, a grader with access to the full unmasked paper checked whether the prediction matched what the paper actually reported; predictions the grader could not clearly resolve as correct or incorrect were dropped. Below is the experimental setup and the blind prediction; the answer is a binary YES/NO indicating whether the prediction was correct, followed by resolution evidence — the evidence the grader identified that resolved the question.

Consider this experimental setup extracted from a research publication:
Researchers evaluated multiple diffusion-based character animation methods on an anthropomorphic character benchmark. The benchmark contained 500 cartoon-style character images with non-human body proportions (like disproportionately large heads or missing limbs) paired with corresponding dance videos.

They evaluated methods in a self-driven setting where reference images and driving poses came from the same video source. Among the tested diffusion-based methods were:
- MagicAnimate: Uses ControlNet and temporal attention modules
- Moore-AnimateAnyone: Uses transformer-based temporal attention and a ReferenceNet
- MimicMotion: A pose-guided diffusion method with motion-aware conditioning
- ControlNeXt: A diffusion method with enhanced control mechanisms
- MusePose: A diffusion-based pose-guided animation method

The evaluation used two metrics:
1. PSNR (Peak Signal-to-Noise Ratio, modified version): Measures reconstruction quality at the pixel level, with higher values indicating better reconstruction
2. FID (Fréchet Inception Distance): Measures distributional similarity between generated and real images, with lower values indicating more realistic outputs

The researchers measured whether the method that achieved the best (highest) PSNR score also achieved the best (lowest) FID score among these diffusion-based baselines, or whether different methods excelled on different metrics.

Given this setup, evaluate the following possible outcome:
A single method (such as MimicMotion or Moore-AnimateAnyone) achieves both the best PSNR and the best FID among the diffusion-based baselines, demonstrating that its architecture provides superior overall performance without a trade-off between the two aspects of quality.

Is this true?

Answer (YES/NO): NO